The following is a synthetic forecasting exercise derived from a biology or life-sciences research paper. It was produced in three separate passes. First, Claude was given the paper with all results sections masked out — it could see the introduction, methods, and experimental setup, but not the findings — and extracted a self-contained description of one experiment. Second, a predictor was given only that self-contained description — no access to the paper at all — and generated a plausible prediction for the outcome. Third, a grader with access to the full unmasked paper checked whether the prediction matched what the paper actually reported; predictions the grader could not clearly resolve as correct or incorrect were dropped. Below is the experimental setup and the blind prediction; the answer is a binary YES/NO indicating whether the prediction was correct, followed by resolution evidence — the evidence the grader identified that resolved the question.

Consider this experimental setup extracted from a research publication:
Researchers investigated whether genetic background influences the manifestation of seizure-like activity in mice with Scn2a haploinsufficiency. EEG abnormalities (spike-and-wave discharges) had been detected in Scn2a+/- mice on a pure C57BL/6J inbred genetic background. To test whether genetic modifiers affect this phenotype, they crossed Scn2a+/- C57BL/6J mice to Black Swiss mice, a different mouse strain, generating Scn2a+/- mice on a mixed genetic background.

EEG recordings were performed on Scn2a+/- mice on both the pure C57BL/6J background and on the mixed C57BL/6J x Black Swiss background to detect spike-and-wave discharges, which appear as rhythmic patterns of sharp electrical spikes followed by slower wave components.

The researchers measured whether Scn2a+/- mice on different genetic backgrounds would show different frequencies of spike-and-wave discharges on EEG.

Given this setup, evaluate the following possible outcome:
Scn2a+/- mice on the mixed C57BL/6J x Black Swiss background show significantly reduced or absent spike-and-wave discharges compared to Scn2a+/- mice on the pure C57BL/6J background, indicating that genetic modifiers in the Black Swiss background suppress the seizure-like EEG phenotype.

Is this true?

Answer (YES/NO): YES